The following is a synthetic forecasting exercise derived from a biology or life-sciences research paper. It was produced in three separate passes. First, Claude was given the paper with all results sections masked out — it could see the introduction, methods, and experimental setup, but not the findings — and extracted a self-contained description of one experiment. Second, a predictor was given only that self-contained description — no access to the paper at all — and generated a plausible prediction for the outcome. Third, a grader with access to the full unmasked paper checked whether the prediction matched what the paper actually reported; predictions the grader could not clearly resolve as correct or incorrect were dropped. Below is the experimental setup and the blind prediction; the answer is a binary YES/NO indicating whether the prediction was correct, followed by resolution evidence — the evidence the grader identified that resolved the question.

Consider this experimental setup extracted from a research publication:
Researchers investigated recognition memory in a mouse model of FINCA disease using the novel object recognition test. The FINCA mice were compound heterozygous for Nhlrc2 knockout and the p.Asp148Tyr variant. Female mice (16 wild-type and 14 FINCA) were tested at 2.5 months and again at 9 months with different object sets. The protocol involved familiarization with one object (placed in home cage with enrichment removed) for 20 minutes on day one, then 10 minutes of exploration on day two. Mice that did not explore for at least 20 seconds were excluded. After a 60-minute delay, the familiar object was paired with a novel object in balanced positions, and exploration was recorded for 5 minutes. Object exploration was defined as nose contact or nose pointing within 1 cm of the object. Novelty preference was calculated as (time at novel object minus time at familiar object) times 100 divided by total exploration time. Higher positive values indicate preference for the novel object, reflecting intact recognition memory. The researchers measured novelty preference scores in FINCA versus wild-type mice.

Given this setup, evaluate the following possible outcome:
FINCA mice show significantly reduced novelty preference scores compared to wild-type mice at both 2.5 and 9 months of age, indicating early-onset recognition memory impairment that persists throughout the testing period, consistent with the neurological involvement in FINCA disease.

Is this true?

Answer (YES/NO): NO